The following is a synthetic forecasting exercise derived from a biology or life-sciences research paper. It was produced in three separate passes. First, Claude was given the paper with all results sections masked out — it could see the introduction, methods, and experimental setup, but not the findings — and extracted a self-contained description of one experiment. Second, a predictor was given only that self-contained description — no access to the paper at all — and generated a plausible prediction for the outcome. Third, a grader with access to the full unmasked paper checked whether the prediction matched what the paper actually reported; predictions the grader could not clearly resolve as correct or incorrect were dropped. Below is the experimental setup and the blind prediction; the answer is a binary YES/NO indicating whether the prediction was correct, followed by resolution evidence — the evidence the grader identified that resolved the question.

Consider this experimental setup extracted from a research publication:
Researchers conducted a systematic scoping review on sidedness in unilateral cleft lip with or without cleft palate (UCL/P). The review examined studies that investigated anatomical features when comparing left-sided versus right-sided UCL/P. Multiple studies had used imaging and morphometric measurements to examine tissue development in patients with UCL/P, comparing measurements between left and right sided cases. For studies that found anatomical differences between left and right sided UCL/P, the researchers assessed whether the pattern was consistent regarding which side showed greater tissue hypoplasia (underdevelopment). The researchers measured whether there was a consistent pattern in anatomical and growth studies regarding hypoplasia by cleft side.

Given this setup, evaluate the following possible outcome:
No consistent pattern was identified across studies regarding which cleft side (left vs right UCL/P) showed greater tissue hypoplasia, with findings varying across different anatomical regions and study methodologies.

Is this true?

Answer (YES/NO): NO